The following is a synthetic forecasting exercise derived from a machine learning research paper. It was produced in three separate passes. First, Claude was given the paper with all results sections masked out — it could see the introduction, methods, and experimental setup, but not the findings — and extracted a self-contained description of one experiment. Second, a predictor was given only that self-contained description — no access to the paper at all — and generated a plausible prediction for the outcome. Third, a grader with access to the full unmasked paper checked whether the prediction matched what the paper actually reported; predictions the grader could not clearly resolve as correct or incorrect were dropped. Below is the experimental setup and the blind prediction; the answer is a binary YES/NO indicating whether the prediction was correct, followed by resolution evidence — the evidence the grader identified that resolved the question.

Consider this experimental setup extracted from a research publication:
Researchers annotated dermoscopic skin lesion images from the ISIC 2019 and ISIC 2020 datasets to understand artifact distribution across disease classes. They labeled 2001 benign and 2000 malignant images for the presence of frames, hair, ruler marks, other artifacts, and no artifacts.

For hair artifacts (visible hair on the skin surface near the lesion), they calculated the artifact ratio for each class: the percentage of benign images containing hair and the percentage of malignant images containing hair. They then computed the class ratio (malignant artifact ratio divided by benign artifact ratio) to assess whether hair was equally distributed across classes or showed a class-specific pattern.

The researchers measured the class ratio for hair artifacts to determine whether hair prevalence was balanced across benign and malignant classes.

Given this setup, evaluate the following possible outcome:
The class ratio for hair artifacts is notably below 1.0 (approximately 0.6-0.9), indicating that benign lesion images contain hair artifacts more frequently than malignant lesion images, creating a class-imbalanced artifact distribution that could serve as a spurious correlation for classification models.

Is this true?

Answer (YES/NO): NO